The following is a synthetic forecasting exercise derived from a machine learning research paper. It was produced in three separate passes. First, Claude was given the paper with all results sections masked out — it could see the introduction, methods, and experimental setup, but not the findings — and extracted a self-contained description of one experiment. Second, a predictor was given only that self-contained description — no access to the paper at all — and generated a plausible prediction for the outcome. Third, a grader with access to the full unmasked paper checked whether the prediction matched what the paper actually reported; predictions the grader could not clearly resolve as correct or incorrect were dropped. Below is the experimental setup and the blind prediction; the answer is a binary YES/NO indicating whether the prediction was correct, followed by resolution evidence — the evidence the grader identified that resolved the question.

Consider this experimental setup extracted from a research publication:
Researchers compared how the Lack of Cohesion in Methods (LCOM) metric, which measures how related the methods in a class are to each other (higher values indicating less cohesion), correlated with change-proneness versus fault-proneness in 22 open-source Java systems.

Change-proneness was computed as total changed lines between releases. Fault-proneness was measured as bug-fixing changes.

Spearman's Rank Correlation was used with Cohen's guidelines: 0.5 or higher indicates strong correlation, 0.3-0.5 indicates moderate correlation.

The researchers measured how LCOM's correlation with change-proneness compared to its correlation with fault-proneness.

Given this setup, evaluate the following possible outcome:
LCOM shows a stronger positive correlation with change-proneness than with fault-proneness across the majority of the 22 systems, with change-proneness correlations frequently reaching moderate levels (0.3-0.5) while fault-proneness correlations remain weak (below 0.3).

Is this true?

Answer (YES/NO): NO